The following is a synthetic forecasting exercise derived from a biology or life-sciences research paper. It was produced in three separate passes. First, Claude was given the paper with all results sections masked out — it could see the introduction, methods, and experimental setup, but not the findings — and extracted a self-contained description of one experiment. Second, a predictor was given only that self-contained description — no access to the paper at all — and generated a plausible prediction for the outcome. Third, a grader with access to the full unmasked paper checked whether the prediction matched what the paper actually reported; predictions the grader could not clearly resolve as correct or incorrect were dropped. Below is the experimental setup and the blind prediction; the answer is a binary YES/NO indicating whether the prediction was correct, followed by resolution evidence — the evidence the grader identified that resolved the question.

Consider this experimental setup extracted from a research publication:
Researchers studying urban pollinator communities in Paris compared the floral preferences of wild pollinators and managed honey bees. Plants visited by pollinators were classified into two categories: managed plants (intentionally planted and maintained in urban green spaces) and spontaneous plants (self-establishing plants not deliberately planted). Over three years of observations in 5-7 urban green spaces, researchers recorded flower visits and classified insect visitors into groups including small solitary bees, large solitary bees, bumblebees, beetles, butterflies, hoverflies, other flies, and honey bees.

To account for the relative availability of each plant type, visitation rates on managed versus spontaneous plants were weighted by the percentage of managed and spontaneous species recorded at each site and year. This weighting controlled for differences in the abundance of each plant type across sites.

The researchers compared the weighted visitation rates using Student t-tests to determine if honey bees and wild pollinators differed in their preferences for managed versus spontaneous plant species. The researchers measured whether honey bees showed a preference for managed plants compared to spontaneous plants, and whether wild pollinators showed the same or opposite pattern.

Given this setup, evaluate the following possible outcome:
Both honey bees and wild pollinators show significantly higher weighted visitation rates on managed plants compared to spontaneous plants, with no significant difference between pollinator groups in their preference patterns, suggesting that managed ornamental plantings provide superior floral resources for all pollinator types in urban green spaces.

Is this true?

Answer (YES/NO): NO